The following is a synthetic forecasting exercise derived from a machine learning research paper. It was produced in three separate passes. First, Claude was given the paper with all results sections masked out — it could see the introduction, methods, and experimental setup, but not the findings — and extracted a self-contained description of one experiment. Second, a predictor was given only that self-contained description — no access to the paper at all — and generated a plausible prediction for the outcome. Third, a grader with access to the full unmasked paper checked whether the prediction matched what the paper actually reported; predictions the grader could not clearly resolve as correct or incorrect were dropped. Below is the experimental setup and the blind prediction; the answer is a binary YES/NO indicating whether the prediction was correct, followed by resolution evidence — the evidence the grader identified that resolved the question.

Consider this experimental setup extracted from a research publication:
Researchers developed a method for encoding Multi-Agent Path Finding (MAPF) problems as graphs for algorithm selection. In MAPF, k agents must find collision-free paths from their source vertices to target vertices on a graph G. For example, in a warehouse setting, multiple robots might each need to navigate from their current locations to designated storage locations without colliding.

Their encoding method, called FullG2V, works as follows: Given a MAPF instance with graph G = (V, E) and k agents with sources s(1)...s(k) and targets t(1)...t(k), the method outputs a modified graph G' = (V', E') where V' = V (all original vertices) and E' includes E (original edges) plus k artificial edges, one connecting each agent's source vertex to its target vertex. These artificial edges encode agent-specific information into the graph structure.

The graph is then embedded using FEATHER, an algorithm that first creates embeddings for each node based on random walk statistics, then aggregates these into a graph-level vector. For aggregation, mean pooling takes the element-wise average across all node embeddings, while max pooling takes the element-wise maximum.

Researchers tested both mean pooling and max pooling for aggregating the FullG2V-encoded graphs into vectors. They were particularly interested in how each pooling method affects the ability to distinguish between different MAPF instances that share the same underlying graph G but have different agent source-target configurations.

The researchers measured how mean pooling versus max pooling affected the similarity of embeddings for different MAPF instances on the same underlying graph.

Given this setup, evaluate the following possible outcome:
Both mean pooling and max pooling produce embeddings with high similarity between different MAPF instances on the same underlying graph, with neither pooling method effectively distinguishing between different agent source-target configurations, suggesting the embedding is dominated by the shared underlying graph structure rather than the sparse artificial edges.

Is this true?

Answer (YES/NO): NO